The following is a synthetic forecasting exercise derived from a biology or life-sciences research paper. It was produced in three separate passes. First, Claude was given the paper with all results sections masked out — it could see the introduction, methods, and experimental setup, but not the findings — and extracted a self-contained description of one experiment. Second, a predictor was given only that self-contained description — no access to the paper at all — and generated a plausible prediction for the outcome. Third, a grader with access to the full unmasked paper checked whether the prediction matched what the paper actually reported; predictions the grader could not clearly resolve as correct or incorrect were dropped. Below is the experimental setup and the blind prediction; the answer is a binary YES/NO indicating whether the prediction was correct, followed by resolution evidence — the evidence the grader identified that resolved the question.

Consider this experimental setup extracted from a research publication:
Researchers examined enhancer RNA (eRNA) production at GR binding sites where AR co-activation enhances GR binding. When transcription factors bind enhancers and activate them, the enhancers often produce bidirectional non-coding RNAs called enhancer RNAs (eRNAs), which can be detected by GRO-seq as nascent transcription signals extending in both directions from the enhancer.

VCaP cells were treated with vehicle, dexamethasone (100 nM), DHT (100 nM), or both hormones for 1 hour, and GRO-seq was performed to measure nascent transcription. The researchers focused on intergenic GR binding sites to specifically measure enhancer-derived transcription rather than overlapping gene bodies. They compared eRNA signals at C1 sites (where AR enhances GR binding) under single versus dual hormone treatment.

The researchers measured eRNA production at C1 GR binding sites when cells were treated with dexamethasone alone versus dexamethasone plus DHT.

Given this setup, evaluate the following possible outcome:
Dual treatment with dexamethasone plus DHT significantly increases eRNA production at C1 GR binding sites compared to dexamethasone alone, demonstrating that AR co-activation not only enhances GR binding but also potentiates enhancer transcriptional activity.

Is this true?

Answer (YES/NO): YES